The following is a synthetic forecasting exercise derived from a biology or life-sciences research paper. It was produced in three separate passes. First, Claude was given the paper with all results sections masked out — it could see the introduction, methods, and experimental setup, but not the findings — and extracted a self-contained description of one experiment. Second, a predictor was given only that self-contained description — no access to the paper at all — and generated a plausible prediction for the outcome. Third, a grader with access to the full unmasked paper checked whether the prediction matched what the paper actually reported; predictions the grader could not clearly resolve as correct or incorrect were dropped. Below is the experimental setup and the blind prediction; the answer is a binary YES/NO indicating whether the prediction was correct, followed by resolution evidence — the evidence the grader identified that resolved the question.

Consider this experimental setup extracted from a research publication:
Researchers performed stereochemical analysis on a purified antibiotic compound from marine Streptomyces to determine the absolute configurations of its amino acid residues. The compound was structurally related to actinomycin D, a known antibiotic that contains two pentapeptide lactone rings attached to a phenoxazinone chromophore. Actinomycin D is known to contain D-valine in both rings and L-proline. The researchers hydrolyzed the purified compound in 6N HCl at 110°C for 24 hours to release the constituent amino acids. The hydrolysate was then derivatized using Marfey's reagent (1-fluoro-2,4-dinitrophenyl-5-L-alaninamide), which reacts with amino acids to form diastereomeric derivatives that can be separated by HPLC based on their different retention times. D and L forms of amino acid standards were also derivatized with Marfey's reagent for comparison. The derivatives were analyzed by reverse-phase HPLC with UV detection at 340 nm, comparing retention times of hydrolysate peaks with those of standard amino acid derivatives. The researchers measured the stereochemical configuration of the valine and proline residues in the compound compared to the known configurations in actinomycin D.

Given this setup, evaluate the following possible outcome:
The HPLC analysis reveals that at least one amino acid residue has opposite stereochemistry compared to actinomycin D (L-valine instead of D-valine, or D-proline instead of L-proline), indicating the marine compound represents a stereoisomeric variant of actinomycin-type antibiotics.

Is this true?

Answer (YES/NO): YES